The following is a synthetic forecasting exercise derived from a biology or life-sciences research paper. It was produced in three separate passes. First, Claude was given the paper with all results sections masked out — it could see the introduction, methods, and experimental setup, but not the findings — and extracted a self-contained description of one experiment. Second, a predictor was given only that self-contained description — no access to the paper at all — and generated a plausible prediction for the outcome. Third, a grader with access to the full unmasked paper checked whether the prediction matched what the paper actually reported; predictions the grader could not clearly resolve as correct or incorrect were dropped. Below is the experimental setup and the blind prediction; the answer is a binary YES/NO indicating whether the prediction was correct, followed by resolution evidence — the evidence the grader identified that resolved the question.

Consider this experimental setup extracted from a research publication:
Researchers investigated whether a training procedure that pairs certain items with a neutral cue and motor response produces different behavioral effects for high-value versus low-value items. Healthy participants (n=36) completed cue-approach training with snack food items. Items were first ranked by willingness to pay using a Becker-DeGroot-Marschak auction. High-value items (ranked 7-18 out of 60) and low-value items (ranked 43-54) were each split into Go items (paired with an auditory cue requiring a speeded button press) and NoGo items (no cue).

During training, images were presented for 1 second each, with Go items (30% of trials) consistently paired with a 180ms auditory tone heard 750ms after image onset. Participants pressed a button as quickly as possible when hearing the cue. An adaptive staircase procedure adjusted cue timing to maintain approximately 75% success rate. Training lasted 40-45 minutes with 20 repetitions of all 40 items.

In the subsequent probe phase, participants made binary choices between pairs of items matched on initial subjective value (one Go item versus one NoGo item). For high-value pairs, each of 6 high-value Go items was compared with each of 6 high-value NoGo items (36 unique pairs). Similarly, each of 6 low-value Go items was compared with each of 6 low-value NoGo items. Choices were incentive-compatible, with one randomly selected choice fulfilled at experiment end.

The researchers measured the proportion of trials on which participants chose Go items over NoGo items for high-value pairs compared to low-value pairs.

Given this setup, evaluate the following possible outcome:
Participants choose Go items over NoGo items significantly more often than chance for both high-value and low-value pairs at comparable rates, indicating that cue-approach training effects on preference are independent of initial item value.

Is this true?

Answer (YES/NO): NO